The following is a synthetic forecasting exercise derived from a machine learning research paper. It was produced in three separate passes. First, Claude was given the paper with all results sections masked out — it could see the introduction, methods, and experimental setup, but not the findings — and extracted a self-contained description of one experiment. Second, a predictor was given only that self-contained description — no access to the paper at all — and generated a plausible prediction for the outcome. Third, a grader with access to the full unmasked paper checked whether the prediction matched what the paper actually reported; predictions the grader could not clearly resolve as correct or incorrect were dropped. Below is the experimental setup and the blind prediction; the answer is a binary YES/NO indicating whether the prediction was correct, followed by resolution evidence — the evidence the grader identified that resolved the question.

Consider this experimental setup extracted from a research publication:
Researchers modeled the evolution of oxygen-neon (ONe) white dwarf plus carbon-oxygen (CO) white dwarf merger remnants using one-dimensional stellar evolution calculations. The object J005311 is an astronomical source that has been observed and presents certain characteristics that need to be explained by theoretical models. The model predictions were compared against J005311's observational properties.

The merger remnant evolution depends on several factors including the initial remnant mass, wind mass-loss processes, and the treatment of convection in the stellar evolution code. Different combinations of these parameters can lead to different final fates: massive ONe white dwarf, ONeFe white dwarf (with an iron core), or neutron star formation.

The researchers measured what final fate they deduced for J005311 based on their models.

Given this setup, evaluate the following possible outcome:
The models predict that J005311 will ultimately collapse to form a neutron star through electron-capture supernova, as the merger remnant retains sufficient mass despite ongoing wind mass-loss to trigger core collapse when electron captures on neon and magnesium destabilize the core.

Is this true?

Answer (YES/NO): NO